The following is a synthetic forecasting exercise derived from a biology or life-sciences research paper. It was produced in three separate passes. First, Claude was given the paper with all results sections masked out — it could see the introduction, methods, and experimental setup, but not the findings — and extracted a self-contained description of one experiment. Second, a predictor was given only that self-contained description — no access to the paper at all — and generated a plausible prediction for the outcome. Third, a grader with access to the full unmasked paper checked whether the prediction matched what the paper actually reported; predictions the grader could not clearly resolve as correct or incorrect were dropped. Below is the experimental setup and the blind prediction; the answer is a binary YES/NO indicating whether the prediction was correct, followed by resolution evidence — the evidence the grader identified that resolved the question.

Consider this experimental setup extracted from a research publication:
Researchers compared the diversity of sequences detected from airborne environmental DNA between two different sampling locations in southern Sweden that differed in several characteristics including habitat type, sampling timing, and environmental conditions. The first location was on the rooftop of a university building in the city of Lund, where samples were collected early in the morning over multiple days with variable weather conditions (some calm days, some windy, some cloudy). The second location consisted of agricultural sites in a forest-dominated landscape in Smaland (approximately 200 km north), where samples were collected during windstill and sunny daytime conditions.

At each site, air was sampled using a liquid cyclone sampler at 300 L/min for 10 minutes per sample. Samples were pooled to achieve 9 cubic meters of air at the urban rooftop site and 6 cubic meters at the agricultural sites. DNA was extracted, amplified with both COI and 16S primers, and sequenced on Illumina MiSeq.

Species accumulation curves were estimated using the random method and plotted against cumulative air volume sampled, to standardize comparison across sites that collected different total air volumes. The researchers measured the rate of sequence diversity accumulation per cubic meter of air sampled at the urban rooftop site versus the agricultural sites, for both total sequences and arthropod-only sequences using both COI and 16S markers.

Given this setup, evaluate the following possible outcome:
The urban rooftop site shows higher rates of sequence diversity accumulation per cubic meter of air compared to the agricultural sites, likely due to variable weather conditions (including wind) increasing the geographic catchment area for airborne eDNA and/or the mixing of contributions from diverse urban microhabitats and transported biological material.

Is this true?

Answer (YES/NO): YES